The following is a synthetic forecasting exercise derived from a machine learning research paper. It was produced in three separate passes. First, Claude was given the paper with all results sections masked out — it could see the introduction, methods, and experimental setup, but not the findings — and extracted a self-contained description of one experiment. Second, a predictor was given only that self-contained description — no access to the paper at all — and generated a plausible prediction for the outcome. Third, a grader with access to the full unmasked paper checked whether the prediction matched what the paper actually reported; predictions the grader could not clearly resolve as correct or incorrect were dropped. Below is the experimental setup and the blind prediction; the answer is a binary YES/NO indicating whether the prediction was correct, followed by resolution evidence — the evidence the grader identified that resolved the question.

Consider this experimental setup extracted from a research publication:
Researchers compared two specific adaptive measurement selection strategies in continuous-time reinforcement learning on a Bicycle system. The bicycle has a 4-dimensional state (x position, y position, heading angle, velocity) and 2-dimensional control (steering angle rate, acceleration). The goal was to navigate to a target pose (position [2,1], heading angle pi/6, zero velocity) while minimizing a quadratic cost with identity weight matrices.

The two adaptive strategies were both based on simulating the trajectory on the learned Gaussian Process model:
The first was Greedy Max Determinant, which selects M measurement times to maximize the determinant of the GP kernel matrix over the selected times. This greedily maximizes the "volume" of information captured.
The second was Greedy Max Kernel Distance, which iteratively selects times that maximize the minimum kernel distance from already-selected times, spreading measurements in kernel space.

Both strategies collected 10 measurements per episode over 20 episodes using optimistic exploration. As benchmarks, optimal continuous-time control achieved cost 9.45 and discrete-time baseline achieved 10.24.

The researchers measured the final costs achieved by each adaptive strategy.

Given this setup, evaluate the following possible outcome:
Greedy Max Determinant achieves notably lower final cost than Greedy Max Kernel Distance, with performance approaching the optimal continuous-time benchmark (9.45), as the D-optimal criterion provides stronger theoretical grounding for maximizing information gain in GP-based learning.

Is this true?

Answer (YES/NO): NO